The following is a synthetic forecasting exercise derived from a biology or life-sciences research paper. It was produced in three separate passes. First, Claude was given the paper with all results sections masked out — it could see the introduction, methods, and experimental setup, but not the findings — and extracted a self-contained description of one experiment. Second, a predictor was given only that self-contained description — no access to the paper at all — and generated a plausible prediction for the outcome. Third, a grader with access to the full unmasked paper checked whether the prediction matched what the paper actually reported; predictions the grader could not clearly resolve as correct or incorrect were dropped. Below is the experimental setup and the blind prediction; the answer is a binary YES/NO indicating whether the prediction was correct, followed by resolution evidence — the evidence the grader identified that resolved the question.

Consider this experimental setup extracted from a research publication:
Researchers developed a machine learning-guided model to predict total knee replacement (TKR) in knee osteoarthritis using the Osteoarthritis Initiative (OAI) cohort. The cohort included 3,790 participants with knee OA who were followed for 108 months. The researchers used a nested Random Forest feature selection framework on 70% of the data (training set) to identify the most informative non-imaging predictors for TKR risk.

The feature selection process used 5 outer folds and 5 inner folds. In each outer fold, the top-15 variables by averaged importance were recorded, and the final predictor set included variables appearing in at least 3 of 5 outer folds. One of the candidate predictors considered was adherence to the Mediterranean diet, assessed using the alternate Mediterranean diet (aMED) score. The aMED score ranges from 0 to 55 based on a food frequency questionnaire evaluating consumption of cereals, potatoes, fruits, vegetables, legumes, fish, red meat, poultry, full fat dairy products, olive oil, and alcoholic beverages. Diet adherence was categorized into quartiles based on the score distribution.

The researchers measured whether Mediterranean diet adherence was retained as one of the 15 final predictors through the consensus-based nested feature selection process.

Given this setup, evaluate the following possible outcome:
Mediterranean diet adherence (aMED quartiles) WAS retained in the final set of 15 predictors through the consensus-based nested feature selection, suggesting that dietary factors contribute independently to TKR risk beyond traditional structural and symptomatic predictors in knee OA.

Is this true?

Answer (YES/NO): YES